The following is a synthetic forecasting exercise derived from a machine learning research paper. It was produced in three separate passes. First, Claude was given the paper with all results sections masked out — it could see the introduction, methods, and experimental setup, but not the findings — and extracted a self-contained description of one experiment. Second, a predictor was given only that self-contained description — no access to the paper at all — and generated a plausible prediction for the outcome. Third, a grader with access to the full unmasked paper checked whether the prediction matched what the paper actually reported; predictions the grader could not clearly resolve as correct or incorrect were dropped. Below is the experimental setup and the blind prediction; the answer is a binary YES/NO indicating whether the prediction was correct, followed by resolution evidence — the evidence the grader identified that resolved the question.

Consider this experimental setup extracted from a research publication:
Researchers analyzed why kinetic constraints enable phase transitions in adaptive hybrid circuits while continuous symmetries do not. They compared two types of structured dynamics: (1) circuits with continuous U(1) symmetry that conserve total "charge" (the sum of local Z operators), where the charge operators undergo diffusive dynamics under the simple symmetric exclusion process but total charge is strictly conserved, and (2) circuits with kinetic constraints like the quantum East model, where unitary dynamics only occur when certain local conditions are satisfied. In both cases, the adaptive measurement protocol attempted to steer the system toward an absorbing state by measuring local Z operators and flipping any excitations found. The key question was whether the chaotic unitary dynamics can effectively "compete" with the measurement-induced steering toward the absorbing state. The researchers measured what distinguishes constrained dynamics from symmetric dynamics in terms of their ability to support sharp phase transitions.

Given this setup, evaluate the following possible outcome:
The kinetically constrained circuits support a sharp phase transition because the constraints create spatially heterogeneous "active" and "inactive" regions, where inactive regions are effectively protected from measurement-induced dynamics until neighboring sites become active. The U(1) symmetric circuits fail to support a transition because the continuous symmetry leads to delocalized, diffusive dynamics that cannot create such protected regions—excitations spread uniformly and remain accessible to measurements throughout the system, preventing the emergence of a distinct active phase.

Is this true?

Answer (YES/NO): NO